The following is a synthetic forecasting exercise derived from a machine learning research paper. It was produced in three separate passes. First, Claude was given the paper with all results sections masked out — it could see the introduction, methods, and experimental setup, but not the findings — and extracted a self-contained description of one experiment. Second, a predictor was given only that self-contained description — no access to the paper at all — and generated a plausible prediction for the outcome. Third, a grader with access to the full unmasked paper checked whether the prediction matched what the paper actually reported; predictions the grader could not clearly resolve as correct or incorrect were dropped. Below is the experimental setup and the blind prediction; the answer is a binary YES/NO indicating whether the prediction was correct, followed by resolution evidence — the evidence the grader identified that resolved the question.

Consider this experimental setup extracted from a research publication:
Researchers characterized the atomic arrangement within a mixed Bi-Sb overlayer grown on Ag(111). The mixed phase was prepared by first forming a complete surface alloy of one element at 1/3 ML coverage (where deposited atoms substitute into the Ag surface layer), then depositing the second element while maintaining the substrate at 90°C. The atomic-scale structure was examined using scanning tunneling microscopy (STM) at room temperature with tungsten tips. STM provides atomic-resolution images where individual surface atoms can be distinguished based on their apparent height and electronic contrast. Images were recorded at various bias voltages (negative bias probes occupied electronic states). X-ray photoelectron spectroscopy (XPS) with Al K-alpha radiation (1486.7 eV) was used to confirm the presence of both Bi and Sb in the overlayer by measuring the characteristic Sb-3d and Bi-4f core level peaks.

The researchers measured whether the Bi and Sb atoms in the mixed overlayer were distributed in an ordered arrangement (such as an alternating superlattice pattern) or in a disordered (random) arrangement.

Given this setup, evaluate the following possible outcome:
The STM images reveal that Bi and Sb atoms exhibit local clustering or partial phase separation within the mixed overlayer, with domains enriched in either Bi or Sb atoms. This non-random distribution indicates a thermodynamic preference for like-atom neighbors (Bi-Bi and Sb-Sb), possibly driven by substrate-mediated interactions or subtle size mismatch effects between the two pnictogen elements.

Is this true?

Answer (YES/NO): NO